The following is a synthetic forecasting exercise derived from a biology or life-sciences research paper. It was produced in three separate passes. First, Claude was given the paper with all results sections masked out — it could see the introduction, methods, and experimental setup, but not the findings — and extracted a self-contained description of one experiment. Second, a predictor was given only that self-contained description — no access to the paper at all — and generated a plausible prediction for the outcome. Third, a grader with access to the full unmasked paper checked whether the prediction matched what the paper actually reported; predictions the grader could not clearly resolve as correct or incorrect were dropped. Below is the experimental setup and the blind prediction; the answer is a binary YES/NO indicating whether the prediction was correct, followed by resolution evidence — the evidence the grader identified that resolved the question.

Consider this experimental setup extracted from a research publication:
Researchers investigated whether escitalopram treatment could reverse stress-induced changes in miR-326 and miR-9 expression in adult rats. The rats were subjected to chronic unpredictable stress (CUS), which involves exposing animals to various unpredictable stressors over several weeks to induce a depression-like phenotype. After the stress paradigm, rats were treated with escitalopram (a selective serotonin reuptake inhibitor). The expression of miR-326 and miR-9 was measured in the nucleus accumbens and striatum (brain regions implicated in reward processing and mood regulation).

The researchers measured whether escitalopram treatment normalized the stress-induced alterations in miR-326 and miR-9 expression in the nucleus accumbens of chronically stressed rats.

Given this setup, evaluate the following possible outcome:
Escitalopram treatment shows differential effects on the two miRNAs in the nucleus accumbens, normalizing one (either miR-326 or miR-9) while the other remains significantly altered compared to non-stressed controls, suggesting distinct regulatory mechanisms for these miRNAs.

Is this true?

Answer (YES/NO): YES